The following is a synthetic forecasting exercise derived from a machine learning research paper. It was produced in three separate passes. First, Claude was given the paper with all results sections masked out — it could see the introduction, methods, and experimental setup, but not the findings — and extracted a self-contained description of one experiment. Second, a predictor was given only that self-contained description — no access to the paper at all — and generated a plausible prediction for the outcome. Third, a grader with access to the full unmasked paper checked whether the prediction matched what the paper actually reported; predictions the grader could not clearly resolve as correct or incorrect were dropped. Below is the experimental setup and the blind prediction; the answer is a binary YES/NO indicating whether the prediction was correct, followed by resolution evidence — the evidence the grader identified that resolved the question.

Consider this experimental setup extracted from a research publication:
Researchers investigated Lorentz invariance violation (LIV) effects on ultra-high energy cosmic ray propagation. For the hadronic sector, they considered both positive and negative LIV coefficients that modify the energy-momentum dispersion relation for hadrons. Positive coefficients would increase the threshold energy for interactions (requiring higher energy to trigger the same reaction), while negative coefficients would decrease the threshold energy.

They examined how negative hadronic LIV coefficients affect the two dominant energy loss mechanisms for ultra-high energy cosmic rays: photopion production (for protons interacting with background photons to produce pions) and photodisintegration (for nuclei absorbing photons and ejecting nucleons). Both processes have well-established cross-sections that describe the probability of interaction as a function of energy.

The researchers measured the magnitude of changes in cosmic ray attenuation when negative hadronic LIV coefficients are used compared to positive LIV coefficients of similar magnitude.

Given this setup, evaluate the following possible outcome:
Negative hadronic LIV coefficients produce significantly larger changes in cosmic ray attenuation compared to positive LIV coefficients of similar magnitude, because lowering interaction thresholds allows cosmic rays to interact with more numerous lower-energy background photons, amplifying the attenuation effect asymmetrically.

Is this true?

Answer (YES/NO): NO